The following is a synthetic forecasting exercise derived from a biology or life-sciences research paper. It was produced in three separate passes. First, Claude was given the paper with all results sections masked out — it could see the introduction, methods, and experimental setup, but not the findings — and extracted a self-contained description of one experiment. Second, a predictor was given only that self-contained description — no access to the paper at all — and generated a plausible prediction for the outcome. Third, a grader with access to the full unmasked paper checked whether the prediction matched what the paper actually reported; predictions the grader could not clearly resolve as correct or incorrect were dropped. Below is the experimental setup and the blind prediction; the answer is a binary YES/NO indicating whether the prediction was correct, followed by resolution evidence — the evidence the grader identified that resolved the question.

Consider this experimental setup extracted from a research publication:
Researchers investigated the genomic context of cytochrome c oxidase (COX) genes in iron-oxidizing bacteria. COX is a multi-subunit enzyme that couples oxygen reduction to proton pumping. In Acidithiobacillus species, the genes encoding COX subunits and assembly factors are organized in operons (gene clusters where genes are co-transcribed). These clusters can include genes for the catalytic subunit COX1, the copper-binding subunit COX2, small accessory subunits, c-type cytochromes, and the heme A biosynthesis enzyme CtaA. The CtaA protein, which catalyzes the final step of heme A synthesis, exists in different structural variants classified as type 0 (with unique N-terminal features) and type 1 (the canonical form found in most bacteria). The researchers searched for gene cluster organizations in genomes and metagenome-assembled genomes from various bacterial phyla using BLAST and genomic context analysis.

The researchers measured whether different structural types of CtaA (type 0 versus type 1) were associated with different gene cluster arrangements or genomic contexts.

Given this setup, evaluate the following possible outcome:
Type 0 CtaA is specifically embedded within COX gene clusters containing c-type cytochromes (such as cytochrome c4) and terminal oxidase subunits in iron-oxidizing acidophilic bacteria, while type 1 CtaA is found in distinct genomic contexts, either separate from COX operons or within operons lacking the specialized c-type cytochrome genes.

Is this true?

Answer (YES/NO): YES